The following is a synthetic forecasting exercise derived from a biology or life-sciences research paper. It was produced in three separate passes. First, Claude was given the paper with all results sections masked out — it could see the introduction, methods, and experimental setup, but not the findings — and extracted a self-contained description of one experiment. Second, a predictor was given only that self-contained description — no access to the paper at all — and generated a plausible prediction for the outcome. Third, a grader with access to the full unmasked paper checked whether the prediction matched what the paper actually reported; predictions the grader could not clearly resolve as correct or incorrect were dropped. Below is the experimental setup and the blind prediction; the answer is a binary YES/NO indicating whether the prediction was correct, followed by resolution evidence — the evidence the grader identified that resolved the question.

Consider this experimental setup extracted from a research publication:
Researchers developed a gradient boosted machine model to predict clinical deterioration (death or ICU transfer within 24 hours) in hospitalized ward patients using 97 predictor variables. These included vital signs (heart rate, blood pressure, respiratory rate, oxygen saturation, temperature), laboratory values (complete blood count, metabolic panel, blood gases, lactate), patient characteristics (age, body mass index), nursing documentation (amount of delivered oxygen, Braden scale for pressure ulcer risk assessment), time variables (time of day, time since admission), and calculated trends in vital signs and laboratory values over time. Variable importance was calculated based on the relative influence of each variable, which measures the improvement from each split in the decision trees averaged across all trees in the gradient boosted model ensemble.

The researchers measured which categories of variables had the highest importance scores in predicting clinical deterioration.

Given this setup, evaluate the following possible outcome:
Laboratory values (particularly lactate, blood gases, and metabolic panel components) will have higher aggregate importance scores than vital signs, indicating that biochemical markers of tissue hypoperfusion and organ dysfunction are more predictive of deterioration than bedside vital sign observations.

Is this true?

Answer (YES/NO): NO